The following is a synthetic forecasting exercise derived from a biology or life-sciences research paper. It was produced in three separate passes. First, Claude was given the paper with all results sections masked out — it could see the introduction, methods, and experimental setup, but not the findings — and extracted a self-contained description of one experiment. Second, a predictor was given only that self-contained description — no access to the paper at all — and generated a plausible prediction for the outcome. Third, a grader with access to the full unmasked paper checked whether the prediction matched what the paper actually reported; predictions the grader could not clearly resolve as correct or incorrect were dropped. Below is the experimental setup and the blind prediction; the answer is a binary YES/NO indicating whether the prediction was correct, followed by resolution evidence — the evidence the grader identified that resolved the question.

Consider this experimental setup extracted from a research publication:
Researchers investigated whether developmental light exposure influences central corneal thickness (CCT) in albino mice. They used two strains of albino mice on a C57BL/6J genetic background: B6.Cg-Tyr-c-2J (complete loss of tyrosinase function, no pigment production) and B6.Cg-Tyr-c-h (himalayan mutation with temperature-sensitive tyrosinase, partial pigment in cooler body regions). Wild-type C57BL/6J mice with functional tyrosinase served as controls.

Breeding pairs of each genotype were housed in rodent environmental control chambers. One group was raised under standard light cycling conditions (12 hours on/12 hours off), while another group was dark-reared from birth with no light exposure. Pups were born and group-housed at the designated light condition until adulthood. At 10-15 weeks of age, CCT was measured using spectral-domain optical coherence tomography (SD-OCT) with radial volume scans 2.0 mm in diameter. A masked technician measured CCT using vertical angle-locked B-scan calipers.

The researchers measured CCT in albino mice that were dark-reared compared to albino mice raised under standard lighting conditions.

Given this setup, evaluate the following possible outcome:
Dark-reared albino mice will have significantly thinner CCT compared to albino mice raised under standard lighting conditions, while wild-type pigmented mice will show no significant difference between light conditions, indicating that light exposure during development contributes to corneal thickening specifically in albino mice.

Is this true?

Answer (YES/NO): NO